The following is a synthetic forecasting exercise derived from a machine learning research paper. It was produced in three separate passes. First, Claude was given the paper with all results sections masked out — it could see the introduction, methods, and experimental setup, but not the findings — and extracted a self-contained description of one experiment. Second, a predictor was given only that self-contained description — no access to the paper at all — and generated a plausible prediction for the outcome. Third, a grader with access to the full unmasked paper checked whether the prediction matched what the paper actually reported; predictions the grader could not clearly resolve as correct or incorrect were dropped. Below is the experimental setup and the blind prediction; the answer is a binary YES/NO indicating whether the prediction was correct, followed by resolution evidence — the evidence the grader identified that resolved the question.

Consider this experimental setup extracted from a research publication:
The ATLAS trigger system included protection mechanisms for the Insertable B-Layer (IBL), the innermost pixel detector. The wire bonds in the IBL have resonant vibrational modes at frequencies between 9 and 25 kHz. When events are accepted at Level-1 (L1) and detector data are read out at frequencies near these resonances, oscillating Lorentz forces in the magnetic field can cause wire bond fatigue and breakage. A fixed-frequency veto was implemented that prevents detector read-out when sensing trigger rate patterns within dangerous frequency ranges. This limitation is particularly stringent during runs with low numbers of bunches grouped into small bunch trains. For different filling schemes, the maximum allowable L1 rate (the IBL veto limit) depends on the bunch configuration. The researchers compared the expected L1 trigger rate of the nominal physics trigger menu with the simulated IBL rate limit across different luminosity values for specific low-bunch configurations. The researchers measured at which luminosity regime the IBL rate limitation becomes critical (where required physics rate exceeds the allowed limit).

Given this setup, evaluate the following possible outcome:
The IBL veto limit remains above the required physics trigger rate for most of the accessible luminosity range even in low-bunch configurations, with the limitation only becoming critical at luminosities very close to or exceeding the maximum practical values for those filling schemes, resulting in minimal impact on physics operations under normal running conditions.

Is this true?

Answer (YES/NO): NO